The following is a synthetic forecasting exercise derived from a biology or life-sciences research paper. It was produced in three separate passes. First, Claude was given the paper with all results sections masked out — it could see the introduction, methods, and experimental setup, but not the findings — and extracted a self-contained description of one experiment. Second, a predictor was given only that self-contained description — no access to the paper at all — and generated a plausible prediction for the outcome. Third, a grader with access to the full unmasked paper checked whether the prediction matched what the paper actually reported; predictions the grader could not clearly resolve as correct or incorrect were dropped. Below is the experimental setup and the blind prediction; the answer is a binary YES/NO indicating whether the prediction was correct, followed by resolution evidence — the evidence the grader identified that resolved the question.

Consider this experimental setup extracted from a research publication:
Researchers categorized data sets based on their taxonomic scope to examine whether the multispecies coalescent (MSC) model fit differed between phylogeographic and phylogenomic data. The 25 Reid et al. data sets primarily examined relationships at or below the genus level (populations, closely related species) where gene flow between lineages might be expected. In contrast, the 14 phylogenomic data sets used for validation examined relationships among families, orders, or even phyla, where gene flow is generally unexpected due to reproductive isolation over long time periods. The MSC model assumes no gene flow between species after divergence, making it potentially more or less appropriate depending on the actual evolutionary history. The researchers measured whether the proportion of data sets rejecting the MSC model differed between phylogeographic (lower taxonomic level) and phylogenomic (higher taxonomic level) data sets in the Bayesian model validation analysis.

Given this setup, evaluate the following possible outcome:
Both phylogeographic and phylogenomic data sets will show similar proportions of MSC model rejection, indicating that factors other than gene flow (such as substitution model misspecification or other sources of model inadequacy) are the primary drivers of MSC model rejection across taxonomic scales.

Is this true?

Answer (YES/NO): NO